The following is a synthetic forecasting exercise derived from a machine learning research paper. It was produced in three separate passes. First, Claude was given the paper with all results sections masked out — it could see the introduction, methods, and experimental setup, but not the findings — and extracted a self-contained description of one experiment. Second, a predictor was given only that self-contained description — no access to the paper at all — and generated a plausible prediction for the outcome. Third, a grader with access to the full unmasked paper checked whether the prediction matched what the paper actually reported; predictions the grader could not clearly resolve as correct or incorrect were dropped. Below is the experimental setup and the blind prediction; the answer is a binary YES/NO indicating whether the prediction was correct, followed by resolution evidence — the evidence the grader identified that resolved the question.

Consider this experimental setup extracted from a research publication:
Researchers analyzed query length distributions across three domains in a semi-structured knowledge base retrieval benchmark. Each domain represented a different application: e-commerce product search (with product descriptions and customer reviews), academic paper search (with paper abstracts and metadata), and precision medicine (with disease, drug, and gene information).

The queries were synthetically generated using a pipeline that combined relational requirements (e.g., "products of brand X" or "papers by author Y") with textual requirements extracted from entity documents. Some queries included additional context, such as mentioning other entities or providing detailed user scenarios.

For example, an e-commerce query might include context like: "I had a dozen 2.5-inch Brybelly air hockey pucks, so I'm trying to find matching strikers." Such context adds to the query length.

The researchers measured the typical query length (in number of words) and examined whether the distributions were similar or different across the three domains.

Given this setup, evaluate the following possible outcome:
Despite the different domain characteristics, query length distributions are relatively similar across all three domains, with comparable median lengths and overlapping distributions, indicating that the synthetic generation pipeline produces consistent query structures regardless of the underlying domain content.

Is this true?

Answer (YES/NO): YES